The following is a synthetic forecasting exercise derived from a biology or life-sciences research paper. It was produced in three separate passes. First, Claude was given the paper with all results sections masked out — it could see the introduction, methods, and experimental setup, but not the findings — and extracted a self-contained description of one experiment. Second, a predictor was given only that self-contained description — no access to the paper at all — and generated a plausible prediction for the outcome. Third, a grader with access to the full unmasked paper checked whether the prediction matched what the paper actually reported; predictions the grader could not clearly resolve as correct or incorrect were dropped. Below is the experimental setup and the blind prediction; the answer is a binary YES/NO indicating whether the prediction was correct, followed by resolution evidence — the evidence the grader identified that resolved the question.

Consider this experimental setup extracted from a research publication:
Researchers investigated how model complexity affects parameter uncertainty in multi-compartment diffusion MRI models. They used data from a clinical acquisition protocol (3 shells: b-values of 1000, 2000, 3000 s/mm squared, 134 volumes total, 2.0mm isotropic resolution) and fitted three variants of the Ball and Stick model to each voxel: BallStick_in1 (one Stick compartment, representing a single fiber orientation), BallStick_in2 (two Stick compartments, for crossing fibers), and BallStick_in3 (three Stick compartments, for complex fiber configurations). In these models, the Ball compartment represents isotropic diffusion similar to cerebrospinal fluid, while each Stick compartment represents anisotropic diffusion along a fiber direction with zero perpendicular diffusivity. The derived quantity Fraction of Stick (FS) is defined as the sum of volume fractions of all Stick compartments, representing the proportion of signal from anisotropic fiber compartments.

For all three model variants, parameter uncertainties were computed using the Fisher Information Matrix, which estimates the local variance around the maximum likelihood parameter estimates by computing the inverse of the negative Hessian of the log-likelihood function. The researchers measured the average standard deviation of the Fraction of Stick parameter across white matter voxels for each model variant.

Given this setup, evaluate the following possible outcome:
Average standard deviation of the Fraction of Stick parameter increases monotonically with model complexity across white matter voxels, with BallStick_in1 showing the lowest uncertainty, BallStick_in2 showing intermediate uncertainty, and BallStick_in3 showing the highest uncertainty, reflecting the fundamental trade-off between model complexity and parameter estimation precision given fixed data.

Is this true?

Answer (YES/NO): YES